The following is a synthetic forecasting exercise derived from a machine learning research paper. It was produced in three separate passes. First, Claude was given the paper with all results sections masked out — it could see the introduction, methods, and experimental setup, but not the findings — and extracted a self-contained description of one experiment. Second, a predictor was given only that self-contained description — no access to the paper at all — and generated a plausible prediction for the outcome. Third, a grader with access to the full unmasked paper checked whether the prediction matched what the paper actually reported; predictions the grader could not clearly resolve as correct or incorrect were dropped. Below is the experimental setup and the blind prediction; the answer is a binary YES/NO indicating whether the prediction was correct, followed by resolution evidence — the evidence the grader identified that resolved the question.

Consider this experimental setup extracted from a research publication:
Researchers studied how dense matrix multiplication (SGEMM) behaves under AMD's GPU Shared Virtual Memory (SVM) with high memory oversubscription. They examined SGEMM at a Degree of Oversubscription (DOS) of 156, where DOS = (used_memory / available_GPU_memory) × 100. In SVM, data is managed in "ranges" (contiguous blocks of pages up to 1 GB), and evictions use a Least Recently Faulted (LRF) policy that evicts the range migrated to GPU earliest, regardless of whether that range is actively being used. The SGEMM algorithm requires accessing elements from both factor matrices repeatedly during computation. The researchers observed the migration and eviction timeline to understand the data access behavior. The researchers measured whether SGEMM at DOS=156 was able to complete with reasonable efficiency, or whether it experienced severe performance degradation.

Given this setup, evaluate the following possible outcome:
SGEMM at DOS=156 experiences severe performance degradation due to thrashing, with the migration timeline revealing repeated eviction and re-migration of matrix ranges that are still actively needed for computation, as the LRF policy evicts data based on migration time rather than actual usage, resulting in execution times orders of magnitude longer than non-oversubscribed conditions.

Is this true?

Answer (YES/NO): YES